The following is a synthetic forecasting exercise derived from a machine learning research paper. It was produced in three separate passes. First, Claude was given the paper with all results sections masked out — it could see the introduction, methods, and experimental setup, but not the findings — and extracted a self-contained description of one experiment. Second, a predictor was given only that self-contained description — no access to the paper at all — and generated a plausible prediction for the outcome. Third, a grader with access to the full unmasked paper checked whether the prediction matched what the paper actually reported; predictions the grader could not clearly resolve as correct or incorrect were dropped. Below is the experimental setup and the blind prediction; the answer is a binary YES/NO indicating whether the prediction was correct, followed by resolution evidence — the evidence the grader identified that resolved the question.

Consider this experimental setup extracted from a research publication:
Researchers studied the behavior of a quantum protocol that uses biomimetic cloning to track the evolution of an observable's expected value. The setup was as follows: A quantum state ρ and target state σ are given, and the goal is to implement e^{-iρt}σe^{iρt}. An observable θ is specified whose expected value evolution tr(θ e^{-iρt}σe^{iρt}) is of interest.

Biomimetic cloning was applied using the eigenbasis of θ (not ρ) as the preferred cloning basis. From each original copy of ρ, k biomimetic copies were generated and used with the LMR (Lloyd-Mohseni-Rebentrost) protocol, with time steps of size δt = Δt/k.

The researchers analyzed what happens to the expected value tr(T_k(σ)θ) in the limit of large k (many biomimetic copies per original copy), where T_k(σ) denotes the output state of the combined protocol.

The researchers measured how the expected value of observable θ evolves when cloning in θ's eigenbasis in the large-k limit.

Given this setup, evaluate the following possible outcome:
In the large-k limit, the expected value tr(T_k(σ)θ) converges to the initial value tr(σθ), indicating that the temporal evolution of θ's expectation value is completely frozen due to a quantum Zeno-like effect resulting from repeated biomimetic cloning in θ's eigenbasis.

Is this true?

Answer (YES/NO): YES